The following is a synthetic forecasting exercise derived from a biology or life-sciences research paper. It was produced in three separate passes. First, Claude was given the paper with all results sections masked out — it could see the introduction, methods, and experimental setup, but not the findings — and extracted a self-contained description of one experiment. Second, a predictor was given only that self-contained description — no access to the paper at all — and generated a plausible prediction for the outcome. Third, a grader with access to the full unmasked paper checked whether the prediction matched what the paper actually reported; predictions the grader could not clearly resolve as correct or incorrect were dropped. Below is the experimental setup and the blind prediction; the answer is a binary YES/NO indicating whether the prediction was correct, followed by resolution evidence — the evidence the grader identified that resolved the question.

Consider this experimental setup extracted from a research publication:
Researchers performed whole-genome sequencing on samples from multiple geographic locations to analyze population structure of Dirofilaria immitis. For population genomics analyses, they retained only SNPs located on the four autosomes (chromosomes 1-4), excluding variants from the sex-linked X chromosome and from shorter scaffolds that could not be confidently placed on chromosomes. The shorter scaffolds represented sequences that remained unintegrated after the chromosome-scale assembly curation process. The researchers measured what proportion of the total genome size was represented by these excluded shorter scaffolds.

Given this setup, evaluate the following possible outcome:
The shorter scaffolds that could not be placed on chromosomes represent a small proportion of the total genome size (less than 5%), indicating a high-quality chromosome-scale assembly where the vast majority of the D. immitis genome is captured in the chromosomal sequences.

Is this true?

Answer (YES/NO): YES